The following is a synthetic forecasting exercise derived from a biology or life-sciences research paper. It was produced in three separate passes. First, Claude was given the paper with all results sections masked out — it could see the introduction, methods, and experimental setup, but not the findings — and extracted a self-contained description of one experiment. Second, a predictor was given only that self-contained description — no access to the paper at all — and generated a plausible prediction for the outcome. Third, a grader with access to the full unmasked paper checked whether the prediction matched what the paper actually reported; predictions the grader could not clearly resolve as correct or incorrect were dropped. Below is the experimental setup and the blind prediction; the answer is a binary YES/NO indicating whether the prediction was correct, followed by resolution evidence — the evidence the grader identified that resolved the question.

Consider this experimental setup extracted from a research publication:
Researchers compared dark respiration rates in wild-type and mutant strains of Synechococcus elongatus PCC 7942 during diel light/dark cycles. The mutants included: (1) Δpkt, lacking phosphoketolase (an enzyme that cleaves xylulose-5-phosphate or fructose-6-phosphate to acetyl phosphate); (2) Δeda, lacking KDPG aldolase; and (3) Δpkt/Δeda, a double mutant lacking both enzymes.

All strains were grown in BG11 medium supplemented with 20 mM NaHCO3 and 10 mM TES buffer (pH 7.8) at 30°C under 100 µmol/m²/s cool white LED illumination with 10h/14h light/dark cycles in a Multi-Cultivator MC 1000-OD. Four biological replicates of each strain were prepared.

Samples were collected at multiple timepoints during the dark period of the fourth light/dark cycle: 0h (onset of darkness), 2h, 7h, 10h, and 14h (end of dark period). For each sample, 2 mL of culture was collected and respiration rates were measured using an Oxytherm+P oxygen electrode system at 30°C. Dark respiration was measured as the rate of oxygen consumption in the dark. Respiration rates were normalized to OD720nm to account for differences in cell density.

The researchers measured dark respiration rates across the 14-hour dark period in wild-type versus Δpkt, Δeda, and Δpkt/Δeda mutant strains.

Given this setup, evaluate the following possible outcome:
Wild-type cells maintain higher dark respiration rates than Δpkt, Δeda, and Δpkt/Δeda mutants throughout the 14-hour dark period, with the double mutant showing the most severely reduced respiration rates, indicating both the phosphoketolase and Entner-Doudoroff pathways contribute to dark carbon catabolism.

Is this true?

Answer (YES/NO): NO